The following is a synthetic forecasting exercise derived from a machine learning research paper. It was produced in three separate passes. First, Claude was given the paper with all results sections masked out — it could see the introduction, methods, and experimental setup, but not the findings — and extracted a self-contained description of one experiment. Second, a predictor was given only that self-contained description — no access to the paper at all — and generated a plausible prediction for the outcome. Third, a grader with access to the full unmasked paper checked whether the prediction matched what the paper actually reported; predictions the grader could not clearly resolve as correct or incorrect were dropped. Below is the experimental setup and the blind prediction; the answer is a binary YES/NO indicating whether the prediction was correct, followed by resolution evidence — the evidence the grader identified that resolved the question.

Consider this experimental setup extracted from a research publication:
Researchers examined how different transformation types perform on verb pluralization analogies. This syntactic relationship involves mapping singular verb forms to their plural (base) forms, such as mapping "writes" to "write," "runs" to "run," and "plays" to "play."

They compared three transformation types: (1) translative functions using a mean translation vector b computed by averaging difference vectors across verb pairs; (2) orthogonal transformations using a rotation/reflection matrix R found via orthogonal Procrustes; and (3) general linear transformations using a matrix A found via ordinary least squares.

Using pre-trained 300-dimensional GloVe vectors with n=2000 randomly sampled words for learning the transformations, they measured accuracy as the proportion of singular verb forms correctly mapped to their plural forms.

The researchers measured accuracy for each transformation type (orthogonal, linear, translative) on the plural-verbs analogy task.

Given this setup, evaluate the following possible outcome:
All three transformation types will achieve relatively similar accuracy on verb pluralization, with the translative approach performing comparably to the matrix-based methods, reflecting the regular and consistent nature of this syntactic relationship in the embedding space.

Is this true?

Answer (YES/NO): NO